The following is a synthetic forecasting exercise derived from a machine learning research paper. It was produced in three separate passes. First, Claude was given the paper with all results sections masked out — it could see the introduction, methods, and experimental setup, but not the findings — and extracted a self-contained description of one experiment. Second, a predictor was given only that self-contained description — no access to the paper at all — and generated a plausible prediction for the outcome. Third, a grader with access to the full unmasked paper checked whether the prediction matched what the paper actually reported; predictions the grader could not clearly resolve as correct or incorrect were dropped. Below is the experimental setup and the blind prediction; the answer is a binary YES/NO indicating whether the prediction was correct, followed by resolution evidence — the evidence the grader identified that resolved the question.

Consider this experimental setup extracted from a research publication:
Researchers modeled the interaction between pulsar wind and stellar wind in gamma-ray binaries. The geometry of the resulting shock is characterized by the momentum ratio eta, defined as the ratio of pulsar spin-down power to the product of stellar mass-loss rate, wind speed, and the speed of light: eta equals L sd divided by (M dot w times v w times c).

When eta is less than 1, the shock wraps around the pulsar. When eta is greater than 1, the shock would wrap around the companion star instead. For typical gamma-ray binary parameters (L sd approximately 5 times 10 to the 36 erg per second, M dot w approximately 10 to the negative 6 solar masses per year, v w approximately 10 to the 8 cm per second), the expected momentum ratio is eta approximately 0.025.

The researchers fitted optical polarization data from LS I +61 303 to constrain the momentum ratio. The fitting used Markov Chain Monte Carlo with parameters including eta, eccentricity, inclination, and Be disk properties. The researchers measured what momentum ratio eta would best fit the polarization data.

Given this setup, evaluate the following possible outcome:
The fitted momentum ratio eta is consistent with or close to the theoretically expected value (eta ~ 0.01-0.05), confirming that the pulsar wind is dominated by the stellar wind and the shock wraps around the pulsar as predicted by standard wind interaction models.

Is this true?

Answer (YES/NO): NO